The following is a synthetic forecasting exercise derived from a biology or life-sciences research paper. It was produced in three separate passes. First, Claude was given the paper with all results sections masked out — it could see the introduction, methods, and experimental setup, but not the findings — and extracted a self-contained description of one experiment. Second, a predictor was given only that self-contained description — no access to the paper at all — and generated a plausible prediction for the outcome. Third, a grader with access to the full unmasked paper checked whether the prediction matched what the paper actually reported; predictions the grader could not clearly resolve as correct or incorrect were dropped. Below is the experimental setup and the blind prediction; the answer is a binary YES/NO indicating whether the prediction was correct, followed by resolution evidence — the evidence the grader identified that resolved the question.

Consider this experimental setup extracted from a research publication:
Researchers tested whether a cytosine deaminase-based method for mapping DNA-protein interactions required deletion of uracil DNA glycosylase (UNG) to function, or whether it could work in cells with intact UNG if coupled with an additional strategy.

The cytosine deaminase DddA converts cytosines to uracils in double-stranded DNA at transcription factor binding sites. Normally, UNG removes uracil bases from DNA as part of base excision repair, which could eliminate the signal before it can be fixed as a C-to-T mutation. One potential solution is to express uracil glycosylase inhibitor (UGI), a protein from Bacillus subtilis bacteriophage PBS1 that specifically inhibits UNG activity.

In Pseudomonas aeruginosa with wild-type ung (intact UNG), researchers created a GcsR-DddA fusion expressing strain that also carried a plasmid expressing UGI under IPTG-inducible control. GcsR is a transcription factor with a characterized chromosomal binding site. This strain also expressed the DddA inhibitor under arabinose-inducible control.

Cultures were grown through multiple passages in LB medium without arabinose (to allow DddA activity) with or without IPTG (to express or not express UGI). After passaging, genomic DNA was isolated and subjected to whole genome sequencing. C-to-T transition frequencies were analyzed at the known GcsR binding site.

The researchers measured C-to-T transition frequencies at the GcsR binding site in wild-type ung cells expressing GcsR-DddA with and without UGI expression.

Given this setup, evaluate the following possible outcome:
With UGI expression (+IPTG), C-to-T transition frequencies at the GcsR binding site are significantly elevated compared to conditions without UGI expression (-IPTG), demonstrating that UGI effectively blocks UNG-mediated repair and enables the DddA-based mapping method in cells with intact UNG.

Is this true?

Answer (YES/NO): YES